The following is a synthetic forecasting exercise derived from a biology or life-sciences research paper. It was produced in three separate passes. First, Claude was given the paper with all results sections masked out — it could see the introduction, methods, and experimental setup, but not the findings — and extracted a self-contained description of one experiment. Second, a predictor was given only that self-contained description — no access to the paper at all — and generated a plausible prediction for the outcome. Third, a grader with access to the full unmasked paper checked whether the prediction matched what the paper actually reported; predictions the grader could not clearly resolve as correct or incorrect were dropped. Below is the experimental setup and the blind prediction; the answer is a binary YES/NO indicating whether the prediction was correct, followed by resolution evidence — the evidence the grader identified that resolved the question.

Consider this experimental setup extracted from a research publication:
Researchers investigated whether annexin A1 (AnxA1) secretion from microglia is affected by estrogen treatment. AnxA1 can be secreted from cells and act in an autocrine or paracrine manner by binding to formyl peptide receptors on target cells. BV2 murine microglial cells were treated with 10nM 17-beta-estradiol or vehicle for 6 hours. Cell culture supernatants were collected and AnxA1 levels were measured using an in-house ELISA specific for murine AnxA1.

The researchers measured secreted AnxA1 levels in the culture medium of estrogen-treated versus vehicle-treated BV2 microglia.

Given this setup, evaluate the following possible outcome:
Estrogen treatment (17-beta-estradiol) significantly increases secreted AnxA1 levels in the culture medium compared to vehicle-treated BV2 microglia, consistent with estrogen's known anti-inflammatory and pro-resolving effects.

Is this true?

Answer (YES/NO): YES